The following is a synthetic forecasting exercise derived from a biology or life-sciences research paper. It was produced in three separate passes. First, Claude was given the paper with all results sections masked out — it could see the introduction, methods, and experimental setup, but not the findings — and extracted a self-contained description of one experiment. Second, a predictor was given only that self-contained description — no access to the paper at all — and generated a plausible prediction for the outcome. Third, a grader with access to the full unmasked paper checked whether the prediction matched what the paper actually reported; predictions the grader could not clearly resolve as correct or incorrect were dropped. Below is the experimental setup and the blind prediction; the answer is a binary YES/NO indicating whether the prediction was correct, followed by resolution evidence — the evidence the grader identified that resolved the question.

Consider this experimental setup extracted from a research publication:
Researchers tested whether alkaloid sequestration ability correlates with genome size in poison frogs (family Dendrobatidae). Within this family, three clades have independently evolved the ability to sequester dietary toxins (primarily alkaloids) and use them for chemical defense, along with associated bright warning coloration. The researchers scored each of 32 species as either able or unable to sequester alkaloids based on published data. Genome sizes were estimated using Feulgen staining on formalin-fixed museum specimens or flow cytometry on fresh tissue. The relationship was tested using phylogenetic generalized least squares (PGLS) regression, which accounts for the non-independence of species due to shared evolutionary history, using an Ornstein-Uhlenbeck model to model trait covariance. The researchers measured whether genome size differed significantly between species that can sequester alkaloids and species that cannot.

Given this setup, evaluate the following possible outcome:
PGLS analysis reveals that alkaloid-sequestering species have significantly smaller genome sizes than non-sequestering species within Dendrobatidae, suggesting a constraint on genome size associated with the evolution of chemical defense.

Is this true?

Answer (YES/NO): NO